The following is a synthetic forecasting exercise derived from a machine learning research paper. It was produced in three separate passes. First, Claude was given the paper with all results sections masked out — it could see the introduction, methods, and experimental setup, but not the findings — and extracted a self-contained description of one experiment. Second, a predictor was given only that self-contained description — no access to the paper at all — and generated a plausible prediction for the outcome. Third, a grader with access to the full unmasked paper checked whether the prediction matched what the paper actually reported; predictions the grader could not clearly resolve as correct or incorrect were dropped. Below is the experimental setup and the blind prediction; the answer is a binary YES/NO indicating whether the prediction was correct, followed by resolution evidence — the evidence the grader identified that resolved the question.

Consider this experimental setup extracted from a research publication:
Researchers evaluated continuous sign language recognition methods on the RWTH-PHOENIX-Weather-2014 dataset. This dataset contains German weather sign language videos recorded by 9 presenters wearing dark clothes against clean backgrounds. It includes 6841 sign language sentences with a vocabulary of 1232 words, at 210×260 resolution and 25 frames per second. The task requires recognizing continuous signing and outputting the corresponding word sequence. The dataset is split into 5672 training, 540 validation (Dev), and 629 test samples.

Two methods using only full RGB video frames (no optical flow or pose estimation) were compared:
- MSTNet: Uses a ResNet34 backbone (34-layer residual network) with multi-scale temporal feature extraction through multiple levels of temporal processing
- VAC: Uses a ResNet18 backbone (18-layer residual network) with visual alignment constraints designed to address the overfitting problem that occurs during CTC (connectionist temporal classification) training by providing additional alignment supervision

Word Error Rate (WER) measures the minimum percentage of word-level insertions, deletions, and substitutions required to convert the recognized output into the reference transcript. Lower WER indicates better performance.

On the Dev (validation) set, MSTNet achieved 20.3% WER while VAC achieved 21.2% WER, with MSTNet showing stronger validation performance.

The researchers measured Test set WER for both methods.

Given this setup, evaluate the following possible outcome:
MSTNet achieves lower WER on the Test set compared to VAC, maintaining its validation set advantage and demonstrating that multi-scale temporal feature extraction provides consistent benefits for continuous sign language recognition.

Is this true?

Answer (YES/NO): YES